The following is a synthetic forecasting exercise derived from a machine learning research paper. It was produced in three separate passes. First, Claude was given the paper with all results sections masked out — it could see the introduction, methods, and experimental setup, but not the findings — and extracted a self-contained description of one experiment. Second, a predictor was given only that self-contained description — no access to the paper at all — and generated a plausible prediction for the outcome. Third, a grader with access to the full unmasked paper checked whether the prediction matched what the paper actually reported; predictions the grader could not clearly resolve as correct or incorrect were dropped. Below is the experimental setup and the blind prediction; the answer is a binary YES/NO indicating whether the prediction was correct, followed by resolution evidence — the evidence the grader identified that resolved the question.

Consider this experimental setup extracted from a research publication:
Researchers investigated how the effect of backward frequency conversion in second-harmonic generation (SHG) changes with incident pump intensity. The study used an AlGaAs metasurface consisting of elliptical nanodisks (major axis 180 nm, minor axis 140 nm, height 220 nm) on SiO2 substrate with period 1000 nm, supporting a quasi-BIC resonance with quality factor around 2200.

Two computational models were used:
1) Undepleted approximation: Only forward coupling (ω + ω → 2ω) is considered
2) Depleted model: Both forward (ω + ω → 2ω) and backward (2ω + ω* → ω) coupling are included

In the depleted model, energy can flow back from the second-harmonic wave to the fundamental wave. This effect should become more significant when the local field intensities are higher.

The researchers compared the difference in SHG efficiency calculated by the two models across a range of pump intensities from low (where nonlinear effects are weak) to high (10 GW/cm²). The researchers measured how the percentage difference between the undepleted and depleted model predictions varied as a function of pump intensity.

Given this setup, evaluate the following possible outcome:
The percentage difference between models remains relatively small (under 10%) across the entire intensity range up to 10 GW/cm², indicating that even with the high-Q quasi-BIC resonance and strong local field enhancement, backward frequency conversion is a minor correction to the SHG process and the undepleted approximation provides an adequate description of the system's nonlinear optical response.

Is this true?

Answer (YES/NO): NO